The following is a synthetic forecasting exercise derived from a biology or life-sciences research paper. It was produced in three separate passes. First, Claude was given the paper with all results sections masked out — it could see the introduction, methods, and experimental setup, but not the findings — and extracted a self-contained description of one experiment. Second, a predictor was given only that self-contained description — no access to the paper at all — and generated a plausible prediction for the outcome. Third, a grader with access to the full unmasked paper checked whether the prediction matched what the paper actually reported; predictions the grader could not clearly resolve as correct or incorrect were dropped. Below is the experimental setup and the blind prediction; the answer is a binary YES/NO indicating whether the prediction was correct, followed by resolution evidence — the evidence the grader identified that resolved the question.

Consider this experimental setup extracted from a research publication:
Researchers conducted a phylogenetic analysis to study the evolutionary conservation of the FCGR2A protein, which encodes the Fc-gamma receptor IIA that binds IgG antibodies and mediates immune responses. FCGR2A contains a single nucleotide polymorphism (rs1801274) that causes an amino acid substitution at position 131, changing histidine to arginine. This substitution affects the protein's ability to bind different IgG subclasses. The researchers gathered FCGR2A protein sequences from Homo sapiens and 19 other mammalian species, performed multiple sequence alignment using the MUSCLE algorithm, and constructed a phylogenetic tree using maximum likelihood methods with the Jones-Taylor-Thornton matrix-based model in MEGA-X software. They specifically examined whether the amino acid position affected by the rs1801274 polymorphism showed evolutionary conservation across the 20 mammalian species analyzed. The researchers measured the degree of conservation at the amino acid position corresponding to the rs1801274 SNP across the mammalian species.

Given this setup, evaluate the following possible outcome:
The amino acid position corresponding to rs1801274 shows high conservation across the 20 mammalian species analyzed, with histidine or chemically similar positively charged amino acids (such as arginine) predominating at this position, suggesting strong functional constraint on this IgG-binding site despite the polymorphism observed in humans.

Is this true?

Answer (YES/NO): NO